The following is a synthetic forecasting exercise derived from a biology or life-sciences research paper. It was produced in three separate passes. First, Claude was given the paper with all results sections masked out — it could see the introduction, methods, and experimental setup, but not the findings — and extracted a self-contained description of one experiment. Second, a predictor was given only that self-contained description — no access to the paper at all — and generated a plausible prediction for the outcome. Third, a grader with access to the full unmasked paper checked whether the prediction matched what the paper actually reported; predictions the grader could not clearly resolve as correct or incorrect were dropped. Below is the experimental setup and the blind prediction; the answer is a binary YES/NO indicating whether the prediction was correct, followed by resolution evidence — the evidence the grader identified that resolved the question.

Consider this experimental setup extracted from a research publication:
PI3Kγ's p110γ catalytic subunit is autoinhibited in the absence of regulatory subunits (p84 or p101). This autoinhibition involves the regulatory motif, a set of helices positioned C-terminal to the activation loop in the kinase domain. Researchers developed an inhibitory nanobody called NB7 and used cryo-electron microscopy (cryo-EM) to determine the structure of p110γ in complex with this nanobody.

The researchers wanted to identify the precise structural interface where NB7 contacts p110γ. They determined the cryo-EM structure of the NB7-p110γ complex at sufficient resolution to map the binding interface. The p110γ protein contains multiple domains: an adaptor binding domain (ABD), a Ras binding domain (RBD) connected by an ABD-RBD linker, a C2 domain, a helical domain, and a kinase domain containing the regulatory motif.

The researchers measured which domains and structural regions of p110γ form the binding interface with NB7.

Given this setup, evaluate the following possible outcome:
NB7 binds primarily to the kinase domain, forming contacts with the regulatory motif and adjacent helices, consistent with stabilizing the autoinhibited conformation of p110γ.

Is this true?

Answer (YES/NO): NO